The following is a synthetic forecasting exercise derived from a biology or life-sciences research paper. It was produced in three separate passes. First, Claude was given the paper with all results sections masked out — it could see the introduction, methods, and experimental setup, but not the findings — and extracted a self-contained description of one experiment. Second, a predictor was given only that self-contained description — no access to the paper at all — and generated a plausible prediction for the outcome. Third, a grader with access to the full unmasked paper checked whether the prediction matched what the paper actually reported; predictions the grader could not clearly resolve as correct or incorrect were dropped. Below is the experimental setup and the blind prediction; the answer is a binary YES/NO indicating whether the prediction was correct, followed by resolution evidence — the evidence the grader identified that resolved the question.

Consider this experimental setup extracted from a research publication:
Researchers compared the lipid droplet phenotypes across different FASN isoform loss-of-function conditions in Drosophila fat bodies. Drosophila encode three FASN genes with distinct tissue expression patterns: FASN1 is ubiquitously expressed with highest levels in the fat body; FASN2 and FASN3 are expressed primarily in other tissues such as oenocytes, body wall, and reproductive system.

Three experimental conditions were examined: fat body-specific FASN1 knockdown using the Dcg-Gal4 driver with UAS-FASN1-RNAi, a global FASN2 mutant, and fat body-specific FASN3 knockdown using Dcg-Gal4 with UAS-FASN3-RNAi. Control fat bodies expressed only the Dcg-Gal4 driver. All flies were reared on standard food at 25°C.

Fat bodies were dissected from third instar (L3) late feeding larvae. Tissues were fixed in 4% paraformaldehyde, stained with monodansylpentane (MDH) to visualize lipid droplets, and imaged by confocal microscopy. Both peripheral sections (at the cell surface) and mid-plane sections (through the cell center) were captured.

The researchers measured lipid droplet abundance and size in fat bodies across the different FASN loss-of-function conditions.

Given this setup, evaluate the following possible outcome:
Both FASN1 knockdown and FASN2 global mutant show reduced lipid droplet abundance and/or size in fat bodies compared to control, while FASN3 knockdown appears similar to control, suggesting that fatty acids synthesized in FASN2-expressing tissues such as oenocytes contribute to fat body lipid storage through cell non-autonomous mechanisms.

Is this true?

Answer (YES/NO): YES